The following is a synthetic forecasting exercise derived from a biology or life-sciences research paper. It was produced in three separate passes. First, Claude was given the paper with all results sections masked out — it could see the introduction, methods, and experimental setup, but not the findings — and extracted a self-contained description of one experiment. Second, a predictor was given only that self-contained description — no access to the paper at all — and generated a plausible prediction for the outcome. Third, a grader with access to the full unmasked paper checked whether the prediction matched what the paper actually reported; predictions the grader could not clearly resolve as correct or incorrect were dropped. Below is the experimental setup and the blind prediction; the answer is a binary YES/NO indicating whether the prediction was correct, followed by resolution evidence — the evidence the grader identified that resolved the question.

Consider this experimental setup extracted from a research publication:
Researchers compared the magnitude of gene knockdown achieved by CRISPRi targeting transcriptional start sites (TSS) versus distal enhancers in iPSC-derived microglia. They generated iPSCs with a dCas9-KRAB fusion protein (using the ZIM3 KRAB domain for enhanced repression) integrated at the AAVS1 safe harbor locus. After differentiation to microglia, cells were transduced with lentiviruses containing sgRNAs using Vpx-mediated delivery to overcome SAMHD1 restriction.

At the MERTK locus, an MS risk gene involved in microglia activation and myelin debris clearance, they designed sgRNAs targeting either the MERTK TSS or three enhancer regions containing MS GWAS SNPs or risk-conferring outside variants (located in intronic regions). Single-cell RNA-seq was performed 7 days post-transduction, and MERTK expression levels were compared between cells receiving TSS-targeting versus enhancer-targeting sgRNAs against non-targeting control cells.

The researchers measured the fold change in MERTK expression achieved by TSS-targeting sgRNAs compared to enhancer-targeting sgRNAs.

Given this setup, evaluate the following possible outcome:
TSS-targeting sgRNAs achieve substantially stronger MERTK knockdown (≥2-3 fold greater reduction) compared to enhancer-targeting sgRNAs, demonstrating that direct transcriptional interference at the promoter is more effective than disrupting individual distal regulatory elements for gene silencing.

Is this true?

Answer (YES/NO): NO